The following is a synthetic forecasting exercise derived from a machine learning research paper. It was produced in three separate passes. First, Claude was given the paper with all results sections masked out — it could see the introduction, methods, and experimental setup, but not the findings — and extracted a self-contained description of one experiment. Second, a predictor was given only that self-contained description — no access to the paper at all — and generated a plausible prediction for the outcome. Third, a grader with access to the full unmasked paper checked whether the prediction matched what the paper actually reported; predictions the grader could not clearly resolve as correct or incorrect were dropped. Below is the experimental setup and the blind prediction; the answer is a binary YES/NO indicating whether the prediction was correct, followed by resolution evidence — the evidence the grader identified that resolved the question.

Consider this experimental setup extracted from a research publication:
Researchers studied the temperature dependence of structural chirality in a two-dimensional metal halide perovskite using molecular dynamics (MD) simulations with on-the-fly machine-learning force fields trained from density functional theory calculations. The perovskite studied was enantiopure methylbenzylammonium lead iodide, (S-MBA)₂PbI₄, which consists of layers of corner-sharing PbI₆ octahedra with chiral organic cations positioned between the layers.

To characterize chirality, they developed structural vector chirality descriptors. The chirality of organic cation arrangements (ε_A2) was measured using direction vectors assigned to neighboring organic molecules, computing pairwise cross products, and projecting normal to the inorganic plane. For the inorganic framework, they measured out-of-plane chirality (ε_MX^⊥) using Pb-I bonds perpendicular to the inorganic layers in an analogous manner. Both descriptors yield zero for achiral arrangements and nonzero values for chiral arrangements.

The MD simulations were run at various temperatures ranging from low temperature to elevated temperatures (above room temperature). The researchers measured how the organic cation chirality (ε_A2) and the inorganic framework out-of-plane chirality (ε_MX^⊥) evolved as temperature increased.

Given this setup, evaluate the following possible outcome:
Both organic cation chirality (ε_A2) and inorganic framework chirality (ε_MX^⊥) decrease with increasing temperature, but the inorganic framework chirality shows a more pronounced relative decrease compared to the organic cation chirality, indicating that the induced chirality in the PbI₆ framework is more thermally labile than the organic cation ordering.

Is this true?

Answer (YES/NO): YES